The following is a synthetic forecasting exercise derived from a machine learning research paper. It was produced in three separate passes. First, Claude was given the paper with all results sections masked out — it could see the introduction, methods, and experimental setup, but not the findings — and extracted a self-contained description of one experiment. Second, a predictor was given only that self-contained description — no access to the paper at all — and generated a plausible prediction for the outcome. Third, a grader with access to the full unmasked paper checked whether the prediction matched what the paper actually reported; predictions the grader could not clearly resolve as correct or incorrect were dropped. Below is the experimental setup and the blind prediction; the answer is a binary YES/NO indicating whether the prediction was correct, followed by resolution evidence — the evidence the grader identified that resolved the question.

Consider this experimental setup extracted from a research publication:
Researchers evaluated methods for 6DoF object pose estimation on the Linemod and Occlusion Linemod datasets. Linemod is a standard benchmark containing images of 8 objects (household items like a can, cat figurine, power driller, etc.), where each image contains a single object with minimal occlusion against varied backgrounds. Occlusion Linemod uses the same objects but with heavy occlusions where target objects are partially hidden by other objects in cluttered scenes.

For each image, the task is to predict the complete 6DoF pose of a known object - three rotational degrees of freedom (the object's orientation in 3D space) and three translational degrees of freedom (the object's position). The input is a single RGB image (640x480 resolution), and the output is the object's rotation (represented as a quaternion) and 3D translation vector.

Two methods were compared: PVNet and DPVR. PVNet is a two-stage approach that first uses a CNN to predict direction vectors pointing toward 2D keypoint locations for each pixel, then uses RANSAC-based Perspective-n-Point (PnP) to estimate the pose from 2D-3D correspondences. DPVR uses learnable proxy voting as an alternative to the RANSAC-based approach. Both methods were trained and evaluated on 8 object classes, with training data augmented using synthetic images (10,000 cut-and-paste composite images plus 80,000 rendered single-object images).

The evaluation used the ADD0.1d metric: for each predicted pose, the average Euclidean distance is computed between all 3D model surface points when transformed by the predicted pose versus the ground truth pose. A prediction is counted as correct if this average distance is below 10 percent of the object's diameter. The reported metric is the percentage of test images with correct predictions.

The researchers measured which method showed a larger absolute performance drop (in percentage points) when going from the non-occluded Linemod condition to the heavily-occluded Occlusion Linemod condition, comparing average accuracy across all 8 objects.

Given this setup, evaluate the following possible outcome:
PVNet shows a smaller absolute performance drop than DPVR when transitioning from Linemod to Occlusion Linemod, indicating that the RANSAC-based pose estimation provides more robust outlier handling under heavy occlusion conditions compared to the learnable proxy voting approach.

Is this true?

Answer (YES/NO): YES